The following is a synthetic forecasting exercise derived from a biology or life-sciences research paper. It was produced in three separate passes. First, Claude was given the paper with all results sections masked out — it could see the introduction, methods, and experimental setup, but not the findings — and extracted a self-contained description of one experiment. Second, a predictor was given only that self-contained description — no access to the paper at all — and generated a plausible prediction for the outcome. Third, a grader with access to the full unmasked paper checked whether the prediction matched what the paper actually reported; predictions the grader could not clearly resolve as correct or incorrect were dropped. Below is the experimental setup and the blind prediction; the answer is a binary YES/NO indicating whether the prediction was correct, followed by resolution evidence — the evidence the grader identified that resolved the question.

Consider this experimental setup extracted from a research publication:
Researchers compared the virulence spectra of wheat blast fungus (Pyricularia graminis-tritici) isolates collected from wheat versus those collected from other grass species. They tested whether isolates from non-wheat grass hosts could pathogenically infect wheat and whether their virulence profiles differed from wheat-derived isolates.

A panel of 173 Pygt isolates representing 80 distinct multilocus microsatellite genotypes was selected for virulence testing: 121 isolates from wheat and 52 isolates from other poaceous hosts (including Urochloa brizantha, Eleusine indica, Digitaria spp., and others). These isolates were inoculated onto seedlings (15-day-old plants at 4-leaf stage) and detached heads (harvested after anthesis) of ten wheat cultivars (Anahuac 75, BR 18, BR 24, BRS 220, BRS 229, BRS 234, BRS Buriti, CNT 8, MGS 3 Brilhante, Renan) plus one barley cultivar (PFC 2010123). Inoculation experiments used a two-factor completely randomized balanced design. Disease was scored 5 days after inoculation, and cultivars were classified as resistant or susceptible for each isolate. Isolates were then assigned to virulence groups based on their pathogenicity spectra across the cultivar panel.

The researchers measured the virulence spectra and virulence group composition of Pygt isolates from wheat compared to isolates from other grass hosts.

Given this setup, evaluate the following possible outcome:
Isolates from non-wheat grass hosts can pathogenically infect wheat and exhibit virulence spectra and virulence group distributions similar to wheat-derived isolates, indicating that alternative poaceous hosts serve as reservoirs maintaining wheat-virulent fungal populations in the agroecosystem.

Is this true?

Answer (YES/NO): YES